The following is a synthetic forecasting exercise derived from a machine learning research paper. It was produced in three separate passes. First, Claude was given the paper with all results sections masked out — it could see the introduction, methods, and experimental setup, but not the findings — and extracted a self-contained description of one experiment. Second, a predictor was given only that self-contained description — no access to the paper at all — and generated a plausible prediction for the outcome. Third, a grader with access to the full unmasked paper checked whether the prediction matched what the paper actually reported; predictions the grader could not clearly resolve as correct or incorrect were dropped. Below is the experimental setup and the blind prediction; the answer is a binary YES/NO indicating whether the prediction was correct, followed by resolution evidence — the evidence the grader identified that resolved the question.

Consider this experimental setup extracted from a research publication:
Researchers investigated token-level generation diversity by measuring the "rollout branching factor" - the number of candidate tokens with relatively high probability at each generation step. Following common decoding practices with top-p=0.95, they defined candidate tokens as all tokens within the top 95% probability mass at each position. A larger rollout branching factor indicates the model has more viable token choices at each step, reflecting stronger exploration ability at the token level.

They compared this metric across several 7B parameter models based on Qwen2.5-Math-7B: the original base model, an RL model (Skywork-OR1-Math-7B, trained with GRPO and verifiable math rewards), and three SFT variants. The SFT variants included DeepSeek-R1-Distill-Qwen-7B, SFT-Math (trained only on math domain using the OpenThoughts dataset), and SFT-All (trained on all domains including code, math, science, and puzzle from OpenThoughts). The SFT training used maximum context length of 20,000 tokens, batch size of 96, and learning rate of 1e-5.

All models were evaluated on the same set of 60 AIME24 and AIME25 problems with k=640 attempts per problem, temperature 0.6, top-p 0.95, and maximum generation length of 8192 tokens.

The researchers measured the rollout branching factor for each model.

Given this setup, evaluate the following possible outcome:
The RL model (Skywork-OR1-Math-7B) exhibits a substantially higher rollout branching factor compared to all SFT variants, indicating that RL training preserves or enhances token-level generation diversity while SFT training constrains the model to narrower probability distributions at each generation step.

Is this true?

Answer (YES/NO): NO